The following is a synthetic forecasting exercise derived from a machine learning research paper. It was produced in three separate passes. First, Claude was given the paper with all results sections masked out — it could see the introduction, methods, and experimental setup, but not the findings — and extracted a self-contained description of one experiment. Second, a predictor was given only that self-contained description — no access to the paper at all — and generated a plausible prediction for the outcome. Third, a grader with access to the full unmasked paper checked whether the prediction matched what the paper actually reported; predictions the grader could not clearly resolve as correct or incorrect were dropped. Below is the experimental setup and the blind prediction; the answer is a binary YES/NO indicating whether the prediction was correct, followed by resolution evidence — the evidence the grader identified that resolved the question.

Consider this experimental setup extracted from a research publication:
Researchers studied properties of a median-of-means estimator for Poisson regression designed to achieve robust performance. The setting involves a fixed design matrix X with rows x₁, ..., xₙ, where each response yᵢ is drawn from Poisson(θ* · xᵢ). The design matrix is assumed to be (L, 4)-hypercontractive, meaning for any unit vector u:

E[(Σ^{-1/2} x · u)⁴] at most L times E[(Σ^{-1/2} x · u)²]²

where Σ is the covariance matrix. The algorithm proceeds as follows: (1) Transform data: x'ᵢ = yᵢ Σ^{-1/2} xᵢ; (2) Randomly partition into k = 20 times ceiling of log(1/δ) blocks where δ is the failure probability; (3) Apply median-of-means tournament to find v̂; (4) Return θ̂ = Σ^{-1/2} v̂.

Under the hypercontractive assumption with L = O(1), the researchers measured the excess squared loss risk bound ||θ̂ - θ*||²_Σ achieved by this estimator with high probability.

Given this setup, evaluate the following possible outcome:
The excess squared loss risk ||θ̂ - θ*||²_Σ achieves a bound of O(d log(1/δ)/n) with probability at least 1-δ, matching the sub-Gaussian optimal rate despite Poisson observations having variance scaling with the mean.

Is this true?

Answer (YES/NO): NO